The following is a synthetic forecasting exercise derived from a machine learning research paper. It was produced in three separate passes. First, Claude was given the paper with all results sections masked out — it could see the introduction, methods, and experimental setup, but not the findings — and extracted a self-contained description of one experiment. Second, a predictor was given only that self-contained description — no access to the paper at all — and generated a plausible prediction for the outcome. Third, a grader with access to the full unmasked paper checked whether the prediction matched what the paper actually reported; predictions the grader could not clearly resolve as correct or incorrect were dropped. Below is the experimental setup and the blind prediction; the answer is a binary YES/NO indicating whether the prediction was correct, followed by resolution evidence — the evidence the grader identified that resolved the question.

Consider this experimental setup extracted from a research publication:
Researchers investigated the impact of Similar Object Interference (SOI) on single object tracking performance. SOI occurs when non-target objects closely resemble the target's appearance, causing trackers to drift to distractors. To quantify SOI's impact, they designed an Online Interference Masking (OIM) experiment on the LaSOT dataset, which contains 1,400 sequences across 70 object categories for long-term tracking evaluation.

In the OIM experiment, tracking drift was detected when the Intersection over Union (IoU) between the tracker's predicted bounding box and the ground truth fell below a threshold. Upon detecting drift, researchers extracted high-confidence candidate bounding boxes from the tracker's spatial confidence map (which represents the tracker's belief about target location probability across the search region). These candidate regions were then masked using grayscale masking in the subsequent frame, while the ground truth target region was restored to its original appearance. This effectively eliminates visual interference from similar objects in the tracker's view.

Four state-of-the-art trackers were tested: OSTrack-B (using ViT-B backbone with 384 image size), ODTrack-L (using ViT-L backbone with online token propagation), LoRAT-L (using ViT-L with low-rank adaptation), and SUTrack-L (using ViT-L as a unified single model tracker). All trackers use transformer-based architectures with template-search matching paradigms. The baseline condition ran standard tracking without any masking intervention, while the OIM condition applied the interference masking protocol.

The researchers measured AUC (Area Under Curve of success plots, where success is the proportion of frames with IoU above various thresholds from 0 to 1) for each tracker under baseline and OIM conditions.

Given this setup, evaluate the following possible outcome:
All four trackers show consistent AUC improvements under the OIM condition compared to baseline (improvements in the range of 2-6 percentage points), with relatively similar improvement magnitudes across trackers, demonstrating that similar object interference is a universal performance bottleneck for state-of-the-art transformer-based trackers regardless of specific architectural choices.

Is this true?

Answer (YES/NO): NO